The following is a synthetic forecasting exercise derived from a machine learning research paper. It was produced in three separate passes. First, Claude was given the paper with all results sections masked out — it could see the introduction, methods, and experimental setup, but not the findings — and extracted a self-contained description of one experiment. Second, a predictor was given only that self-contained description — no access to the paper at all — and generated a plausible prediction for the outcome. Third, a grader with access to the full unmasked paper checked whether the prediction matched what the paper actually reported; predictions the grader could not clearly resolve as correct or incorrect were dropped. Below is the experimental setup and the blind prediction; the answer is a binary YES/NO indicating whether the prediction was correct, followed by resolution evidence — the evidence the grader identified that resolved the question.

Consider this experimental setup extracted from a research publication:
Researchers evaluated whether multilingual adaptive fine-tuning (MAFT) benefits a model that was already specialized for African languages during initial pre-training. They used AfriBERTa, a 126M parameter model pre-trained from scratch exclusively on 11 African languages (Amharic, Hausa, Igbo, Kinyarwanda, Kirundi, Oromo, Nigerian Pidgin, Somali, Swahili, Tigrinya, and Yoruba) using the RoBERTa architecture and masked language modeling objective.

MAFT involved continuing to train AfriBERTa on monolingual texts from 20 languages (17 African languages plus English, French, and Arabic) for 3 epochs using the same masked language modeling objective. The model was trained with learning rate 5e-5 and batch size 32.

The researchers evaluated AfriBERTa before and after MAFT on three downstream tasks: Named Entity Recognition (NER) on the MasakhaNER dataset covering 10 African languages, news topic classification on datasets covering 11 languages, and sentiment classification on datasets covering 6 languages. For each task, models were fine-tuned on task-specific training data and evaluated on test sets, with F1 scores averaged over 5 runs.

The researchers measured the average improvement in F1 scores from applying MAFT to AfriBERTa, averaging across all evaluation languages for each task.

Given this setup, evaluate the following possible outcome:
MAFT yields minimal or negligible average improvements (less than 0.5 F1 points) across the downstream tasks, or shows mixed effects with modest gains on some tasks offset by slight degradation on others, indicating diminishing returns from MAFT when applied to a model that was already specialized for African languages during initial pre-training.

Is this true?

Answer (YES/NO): YES